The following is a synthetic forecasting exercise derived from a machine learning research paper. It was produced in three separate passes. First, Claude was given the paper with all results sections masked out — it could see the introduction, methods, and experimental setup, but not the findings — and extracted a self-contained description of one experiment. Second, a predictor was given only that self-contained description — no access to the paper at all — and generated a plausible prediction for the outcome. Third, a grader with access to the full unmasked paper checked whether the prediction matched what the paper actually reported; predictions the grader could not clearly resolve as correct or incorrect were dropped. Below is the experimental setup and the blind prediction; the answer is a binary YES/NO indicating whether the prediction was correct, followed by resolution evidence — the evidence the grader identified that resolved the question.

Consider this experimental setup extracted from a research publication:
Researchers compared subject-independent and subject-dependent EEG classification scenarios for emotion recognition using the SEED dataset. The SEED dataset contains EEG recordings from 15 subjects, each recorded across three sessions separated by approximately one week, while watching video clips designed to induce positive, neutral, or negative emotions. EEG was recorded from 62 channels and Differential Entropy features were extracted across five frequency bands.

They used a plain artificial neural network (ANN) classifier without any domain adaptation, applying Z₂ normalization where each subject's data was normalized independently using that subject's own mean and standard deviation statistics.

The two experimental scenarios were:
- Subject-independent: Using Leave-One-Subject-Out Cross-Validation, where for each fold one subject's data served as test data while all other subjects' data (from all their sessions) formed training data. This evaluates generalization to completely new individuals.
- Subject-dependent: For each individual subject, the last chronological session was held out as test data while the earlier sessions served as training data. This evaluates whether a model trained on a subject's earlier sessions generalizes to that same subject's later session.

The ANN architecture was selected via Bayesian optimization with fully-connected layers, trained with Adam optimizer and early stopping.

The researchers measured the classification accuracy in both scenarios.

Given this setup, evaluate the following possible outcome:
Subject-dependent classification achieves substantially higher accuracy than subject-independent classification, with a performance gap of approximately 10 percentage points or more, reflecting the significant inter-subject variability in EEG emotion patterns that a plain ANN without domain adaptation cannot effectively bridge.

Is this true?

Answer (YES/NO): NO